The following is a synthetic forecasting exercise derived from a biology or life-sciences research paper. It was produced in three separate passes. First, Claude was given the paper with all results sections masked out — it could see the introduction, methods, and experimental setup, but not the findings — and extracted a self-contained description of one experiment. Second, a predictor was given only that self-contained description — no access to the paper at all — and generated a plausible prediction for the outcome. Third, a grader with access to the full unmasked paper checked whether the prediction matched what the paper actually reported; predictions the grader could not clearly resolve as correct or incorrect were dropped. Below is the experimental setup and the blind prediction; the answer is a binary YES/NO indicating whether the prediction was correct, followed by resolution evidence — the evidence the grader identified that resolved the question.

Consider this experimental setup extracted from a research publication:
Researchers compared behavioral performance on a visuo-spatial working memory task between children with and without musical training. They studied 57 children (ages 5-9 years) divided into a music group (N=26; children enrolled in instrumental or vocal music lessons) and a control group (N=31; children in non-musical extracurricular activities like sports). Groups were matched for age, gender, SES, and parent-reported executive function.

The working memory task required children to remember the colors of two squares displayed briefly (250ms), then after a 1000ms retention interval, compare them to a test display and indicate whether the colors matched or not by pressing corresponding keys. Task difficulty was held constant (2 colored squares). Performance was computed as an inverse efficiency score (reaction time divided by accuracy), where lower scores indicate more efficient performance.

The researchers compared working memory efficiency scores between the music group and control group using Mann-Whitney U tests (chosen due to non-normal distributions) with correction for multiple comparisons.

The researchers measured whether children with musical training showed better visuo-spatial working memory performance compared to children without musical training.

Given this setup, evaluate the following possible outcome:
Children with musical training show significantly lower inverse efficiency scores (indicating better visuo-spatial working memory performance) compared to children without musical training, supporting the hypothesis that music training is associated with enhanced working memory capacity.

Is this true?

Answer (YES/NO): NO